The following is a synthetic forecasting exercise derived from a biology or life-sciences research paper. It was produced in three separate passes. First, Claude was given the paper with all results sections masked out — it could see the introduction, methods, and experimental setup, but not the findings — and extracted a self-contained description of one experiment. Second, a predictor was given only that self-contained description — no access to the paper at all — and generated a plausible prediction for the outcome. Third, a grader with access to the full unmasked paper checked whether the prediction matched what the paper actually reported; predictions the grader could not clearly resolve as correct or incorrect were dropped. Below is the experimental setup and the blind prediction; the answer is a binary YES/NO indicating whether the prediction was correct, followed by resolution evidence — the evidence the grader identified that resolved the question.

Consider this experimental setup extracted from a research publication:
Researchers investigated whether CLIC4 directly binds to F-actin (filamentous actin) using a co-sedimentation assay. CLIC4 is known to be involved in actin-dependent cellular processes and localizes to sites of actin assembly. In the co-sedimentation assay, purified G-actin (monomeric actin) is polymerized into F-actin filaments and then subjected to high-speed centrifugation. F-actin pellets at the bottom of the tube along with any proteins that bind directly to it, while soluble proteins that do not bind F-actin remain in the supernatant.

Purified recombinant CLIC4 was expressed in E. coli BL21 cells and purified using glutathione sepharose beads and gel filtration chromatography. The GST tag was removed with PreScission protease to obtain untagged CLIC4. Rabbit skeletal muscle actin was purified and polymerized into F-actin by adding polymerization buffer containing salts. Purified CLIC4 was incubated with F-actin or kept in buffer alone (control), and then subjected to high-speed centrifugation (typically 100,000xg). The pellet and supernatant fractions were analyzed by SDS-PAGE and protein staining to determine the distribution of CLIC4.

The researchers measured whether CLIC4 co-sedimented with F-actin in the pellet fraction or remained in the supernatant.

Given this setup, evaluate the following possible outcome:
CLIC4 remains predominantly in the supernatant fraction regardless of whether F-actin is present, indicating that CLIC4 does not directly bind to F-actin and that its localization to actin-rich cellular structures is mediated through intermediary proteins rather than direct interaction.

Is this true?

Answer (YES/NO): YES